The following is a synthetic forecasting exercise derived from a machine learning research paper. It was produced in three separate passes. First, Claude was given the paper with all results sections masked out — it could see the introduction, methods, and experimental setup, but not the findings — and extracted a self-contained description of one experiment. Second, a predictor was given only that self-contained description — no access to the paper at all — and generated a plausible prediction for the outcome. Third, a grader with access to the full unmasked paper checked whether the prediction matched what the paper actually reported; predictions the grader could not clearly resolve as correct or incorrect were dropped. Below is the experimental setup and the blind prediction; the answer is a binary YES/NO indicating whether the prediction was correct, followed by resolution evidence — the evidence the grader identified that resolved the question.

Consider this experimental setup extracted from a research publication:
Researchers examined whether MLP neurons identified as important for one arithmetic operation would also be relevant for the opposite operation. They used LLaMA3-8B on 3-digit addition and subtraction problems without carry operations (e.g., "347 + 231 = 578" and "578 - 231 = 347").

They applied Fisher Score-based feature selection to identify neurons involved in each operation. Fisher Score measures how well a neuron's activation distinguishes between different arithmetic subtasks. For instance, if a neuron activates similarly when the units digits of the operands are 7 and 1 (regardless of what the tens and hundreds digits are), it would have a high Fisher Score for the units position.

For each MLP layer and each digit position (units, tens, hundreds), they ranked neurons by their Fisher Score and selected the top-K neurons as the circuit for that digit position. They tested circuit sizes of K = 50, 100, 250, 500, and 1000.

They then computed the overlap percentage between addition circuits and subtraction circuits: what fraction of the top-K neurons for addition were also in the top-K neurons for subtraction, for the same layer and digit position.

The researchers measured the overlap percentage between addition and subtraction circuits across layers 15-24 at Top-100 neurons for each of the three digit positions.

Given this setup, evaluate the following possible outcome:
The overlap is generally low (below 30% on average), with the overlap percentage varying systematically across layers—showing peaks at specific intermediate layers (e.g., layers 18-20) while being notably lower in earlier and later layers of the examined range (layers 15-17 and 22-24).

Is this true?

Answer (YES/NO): NO